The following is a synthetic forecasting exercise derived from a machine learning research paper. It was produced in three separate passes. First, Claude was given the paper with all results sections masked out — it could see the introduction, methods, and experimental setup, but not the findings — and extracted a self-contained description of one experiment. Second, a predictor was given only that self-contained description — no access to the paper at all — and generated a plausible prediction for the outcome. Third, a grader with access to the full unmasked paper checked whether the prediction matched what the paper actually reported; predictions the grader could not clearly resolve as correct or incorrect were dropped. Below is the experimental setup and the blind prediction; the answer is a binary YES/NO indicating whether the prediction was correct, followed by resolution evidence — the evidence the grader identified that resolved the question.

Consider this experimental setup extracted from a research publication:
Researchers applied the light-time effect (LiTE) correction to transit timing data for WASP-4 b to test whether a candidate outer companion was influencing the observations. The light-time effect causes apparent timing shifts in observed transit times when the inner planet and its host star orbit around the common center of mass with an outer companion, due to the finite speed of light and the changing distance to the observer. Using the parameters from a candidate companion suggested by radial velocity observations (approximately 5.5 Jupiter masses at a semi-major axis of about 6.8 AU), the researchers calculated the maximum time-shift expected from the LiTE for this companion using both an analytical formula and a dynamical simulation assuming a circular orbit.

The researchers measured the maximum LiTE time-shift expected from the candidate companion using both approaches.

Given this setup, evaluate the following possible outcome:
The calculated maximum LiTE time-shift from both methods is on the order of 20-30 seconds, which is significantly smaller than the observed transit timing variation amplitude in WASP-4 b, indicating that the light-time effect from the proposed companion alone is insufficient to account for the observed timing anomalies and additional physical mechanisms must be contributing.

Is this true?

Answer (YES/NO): NO